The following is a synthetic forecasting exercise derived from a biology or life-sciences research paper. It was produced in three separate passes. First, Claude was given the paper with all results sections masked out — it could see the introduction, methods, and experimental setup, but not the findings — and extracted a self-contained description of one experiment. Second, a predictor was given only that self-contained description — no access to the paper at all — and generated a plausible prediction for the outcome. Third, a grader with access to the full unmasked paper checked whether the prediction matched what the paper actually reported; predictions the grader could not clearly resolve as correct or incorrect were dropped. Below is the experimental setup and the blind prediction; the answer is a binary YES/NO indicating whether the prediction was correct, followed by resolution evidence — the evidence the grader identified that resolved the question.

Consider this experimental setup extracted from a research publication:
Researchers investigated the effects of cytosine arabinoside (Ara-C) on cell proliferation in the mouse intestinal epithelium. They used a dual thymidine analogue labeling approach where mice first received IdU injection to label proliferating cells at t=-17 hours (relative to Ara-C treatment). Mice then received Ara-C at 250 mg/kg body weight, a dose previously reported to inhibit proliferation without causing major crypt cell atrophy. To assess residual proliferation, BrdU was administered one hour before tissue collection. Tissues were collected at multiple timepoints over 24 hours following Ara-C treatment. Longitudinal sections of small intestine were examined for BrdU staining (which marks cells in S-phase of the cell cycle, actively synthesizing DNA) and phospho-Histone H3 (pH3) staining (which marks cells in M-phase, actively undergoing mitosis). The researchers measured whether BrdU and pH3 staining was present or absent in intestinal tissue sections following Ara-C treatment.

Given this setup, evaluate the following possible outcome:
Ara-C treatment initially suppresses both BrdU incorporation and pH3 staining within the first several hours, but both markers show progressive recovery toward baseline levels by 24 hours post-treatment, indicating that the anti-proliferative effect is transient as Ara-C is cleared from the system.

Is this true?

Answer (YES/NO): YES